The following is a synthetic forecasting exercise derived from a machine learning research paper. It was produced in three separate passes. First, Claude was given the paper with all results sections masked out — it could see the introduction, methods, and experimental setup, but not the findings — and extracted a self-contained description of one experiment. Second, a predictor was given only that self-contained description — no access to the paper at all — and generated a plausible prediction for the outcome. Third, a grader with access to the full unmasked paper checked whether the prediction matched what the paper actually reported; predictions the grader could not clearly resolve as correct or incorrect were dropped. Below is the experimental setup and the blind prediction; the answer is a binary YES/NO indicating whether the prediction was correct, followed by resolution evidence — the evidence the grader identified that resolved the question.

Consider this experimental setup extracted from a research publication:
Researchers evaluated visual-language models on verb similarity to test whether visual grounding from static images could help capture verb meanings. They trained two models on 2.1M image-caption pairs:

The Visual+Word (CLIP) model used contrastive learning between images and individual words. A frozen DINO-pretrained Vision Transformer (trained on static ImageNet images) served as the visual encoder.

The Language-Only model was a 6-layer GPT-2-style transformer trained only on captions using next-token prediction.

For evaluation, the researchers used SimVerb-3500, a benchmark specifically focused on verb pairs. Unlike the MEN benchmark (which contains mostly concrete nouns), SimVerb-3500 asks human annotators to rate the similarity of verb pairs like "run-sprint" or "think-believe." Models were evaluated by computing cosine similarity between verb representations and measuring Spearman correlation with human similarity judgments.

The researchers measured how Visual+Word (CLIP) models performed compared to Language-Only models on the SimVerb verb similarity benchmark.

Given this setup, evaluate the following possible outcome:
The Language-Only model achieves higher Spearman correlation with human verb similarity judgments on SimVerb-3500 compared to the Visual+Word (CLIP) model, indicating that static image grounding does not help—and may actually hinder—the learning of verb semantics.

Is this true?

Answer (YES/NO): YES